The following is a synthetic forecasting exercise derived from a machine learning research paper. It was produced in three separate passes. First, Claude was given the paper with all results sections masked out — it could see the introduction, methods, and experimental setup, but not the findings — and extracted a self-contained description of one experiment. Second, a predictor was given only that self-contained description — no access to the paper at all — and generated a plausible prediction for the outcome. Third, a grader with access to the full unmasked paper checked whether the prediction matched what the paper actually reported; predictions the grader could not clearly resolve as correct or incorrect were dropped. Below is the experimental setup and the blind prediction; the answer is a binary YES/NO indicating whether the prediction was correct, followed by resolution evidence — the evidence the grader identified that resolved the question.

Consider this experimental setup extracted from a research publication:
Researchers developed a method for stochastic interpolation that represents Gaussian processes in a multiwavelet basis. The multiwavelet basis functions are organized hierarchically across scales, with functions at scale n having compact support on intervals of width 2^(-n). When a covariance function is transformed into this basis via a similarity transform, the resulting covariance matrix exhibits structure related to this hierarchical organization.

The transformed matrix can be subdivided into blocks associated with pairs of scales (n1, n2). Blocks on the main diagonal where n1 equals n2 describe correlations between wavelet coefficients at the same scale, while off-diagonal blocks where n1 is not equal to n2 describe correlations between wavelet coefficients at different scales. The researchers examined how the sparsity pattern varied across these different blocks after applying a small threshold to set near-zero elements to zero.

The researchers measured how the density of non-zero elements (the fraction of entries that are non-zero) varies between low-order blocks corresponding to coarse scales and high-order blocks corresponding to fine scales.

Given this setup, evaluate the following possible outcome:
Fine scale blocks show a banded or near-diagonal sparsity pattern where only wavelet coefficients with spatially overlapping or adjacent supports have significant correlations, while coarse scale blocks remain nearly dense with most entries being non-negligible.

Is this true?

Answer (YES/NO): YES